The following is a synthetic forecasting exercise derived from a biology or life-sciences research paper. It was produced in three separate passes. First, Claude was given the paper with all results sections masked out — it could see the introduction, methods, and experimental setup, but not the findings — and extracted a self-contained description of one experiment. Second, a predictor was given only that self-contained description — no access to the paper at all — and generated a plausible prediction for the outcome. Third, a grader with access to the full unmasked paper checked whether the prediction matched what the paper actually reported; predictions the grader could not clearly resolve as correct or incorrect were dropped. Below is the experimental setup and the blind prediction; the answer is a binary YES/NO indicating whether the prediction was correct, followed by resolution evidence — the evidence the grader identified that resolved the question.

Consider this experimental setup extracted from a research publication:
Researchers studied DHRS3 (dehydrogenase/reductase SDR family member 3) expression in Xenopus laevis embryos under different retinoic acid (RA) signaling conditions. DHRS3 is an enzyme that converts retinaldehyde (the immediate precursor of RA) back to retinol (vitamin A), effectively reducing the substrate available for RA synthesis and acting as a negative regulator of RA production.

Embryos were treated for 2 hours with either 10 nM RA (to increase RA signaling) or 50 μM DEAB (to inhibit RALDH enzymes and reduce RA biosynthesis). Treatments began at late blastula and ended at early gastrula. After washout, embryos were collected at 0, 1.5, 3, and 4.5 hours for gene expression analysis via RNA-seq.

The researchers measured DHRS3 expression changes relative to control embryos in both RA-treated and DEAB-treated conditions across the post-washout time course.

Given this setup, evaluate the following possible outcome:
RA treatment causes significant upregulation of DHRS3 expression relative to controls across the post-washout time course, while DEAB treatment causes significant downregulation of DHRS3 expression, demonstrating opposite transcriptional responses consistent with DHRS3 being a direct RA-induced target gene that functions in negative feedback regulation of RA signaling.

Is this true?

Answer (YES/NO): YES